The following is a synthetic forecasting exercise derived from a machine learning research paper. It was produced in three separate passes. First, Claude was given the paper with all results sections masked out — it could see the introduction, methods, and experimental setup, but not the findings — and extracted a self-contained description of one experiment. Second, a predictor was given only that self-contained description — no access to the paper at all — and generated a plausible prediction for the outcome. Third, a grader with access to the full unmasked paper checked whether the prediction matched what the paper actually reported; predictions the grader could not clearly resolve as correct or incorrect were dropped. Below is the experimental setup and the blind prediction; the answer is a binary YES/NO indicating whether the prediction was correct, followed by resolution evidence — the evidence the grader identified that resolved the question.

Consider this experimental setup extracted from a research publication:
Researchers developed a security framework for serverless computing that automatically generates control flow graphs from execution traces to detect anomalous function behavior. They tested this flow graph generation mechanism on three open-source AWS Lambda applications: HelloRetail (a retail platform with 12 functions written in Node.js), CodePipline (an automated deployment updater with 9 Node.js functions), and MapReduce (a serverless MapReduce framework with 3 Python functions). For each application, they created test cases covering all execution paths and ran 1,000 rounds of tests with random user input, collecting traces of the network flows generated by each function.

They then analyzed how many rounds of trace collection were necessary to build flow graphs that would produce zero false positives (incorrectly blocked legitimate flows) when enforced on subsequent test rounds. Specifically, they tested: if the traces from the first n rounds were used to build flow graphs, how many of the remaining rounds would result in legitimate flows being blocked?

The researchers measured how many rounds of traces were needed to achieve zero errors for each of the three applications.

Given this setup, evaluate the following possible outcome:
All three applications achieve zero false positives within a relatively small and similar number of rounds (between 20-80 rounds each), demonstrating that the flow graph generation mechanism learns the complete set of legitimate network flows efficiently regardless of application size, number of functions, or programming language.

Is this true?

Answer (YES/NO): NO